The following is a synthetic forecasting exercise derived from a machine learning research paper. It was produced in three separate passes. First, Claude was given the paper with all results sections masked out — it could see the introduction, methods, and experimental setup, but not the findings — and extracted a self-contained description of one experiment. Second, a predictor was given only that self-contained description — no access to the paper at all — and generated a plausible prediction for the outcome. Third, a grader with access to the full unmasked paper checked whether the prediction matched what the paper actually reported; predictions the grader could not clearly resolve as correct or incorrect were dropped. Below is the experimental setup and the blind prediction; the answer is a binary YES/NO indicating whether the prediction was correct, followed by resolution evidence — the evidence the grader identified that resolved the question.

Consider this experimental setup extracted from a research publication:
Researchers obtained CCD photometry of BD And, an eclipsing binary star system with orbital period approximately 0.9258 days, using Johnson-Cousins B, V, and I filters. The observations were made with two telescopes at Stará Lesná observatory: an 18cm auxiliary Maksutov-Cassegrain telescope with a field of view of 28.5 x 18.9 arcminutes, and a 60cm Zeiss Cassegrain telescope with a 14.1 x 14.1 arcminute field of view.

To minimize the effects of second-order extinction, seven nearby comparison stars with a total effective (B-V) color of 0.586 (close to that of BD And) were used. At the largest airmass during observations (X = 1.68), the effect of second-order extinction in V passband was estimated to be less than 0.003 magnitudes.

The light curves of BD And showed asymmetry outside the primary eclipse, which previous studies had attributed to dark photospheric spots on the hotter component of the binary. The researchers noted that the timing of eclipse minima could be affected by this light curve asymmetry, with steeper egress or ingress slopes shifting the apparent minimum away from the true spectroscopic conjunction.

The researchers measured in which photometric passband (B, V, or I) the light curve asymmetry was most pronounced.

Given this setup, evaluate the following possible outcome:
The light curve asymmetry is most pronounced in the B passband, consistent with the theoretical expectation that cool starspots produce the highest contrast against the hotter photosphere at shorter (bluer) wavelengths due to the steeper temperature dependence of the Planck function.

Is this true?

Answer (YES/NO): YES